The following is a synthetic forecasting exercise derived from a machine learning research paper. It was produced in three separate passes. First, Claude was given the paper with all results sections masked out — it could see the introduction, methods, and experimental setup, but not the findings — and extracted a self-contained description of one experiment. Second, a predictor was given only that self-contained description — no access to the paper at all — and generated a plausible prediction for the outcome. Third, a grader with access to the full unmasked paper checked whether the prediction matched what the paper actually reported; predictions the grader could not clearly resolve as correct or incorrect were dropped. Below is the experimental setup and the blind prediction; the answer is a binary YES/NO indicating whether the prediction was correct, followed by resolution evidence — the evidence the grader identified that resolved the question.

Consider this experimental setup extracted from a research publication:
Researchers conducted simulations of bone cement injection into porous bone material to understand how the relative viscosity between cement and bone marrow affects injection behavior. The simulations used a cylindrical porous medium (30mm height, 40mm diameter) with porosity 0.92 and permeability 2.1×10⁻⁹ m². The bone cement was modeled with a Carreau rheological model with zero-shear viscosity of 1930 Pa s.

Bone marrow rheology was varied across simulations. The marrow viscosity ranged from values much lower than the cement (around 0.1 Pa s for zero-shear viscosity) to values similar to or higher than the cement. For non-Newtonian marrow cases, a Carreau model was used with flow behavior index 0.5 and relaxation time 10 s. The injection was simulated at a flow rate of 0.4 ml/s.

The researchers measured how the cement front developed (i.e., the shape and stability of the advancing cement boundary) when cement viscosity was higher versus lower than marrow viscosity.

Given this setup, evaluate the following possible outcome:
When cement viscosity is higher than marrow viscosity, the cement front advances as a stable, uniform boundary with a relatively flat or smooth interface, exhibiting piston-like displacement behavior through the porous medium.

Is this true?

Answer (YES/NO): YES